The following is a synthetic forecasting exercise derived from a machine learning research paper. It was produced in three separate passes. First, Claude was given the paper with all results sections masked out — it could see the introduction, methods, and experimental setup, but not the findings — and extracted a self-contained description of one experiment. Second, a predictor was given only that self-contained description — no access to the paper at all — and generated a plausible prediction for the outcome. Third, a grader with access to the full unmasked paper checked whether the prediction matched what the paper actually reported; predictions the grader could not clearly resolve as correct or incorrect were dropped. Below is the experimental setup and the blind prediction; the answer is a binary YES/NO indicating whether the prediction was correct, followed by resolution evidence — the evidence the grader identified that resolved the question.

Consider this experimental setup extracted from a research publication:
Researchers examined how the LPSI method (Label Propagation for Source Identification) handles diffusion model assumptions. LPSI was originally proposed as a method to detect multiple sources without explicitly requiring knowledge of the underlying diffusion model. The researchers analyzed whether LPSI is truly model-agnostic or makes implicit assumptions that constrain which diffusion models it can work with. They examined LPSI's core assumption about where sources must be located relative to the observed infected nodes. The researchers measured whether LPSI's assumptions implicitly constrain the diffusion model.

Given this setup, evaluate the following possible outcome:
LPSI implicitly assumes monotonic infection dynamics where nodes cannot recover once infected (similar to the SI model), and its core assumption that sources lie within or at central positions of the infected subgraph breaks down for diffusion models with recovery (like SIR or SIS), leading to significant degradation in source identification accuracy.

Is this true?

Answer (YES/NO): YES